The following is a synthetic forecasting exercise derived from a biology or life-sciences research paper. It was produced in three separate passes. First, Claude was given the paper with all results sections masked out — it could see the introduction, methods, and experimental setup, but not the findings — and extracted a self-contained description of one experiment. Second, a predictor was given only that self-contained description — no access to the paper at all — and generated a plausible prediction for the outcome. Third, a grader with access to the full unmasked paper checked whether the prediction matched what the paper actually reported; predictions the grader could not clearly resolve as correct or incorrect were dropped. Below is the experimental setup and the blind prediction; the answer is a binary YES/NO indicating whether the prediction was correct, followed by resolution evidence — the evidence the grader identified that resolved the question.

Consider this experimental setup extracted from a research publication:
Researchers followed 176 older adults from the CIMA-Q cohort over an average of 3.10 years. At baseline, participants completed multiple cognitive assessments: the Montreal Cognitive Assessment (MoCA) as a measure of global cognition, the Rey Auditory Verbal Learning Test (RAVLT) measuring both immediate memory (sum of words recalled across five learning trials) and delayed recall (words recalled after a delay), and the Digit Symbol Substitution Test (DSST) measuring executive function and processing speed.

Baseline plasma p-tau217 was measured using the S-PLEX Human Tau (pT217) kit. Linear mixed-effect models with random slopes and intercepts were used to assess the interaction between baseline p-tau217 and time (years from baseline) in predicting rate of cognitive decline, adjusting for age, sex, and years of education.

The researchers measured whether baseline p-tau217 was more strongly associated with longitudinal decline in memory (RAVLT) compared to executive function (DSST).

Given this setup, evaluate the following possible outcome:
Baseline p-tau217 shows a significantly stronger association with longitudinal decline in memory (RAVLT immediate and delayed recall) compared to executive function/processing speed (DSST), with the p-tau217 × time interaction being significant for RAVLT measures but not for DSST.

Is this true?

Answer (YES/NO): NO